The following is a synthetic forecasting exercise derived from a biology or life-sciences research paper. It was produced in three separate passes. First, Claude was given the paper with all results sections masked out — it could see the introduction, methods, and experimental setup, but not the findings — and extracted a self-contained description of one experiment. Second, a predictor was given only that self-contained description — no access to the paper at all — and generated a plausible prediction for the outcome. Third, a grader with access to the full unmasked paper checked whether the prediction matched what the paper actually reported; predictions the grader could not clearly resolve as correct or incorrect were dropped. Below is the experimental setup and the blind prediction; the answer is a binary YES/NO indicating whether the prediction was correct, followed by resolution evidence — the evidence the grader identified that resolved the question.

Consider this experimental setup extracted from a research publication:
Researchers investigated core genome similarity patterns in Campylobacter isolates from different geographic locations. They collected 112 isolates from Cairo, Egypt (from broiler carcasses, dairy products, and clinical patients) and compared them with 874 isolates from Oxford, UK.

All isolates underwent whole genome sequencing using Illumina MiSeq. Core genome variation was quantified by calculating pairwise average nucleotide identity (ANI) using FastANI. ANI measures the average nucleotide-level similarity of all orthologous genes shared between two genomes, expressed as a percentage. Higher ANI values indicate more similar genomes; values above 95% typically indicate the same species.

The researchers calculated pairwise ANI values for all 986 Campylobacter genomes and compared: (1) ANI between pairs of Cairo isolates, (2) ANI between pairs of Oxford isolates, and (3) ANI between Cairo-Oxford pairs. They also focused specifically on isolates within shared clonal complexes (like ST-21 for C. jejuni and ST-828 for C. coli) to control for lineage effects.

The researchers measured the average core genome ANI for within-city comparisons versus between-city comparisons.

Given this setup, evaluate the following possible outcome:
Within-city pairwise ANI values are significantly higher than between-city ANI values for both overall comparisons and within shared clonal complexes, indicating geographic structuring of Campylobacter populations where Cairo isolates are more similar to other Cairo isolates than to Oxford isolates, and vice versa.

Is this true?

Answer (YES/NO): NO